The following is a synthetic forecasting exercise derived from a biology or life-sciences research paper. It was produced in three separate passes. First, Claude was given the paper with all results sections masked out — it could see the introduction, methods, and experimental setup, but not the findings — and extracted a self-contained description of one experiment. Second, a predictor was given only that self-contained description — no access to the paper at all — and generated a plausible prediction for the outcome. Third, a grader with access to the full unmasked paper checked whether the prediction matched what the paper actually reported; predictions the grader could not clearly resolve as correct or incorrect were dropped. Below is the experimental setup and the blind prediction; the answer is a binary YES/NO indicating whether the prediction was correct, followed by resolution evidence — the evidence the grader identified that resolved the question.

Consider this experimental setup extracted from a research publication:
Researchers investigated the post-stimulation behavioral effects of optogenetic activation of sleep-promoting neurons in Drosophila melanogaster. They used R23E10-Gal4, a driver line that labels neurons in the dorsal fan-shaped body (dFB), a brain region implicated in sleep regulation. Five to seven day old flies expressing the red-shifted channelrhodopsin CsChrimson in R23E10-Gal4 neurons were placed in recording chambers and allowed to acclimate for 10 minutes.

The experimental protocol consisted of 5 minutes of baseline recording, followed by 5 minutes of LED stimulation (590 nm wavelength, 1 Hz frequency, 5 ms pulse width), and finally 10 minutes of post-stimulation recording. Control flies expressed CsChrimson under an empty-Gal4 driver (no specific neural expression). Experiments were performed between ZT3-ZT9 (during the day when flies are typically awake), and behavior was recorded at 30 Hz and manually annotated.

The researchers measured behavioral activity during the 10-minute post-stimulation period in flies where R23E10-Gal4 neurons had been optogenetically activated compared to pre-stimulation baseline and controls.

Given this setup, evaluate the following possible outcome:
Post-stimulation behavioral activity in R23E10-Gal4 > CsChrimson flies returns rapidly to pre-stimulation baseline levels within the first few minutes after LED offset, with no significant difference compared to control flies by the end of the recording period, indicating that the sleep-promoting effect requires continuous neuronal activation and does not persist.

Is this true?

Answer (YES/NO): NO